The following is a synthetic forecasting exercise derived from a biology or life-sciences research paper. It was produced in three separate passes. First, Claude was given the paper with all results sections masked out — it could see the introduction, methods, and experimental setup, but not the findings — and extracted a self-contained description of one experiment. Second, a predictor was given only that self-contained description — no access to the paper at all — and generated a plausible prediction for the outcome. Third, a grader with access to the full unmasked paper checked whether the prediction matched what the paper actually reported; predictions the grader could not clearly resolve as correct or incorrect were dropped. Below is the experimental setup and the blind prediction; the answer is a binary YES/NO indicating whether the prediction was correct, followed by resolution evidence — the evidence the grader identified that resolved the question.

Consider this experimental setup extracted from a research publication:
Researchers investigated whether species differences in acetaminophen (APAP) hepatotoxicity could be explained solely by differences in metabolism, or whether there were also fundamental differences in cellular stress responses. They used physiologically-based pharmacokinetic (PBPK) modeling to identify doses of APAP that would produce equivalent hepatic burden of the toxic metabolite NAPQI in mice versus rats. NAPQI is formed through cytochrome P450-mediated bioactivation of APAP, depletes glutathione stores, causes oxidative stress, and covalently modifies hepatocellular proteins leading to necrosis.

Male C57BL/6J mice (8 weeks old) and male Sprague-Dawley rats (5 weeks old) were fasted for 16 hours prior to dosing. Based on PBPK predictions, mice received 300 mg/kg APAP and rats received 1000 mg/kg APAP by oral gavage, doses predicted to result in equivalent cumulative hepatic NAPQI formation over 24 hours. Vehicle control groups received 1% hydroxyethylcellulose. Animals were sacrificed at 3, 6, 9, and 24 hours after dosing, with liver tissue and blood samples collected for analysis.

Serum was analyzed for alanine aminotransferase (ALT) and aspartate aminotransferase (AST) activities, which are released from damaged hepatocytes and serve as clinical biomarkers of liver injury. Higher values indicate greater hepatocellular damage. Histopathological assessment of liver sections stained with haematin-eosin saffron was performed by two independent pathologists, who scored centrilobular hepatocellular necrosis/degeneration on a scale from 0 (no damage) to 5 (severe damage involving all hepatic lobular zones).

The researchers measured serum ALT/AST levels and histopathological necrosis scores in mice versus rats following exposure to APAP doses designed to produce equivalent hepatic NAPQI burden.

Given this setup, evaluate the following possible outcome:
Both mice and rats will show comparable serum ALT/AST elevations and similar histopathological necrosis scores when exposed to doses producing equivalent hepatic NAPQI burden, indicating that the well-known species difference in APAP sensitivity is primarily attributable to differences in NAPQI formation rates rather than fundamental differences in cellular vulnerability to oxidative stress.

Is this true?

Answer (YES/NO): NO